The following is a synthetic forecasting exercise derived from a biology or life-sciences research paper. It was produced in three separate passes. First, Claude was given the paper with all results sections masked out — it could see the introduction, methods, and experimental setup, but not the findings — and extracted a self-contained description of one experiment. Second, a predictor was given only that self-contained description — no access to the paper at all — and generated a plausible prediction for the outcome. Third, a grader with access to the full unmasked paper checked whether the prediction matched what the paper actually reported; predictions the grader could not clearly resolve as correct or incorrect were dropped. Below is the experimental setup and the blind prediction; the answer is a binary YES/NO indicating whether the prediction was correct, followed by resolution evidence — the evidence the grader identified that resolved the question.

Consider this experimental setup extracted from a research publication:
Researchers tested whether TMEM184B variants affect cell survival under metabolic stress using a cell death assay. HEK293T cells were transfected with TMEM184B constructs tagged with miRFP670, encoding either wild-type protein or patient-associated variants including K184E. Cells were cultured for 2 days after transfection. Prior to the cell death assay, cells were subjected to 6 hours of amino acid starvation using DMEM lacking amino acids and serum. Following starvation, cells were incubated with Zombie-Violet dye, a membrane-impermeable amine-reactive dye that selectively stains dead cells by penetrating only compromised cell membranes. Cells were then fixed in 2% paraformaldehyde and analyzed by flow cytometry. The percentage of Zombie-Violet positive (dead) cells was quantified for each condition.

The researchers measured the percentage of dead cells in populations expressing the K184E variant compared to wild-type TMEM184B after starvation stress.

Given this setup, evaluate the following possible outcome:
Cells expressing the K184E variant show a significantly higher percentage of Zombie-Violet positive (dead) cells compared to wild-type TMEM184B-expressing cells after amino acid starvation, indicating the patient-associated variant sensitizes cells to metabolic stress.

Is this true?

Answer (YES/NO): YES